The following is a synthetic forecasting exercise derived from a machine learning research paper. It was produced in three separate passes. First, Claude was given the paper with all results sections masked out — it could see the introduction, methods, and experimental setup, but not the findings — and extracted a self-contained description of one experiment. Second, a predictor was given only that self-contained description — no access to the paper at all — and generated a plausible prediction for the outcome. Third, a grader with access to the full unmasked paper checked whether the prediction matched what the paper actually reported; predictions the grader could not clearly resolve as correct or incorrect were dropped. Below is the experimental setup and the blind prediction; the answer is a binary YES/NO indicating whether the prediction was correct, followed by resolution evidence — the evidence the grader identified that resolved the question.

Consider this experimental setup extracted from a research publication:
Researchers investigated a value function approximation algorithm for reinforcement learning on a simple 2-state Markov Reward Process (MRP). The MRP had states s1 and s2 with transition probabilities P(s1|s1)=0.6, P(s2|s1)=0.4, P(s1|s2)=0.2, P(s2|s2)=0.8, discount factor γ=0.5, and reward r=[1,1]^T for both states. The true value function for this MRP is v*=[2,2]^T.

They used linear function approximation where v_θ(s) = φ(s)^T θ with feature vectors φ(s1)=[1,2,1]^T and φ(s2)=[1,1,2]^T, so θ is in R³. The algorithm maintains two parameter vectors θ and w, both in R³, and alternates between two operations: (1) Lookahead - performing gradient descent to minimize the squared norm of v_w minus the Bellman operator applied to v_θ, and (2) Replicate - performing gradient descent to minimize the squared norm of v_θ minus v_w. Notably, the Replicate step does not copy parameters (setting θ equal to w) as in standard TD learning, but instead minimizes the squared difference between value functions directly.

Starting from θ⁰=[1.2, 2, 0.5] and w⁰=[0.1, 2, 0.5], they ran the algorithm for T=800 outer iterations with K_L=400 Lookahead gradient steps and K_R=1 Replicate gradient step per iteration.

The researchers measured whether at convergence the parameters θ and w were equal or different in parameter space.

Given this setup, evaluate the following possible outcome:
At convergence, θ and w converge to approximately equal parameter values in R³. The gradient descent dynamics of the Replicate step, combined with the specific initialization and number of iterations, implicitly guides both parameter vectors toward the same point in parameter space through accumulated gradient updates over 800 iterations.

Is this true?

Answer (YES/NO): NO